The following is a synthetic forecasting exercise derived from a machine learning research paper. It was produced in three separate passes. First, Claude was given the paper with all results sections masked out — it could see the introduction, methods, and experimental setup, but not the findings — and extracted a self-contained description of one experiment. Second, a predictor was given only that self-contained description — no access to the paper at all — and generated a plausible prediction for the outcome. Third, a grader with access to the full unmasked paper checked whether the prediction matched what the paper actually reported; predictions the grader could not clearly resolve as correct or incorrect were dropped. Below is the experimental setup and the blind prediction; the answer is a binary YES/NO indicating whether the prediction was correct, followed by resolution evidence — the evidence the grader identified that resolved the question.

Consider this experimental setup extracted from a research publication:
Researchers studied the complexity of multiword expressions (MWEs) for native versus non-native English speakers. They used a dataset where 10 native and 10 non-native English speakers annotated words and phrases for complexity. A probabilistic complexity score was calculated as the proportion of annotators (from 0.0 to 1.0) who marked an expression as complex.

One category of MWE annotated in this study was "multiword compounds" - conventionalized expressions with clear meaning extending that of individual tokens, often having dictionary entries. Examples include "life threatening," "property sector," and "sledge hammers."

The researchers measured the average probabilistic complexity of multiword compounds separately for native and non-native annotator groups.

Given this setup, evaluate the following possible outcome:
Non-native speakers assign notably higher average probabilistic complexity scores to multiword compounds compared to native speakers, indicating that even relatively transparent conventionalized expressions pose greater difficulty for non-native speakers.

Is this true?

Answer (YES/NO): NO